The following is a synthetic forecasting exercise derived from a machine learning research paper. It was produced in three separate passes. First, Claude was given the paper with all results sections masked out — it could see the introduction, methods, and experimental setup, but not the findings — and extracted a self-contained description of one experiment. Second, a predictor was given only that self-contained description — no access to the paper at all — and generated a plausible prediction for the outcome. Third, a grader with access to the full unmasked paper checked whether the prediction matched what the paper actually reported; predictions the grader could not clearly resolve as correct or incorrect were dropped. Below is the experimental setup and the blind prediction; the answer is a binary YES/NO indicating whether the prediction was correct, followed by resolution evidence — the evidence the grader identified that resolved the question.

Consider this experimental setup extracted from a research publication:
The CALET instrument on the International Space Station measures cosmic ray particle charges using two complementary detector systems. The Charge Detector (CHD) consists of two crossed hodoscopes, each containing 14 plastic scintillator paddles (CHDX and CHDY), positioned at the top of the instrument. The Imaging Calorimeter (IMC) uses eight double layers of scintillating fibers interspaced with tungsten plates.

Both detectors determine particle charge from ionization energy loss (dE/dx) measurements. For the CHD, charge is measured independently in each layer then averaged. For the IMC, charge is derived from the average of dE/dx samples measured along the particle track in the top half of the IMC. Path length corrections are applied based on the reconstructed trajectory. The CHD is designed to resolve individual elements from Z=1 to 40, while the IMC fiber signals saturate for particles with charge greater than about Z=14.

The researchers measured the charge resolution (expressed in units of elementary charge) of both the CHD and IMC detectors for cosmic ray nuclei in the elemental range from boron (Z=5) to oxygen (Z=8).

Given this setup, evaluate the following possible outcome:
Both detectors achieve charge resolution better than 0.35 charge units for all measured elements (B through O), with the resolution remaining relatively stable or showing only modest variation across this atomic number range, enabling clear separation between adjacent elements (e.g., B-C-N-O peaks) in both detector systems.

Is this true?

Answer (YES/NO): YES